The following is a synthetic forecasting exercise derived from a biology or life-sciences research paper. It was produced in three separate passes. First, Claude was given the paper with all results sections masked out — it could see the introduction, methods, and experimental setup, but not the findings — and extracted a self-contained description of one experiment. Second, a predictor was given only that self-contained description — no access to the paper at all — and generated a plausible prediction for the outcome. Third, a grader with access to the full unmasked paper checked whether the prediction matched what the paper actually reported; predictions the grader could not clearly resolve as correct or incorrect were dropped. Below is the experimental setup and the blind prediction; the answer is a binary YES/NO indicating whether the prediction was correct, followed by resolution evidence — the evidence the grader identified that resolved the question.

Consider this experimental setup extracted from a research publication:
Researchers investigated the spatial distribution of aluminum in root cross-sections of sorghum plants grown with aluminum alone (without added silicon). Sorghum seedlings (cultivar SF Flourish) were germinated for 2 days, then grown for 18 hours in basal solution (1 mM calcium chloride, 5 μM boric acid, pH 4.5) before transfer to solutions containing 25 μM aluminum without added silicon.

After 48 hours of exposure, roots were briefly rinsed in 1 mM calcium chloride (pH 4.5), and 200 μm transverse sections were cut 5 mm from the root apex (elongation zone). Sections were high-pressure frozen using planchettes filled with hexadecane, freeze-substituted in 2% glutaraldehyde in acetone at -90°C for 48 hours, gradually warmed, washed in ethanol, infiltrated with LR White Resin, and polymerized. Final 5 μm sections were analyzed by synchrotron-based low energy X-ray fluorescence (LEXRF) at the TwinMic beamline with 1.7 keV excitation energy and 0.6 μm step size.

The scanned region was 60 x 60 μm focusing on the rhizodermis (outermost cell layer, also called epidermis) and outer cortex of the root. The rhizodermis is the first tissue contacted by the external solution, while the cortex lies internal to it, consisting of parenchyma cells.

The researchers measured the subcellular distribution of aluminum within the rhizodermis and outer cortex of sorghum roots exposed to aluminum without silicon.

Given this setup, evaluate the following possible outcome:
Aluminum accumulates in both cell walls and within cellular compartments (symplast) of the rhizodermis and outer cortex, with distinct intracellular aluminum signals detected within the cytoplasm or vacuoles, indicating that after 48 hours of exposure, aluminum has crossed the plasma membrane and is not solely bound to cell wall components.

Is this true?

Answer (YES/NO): NO